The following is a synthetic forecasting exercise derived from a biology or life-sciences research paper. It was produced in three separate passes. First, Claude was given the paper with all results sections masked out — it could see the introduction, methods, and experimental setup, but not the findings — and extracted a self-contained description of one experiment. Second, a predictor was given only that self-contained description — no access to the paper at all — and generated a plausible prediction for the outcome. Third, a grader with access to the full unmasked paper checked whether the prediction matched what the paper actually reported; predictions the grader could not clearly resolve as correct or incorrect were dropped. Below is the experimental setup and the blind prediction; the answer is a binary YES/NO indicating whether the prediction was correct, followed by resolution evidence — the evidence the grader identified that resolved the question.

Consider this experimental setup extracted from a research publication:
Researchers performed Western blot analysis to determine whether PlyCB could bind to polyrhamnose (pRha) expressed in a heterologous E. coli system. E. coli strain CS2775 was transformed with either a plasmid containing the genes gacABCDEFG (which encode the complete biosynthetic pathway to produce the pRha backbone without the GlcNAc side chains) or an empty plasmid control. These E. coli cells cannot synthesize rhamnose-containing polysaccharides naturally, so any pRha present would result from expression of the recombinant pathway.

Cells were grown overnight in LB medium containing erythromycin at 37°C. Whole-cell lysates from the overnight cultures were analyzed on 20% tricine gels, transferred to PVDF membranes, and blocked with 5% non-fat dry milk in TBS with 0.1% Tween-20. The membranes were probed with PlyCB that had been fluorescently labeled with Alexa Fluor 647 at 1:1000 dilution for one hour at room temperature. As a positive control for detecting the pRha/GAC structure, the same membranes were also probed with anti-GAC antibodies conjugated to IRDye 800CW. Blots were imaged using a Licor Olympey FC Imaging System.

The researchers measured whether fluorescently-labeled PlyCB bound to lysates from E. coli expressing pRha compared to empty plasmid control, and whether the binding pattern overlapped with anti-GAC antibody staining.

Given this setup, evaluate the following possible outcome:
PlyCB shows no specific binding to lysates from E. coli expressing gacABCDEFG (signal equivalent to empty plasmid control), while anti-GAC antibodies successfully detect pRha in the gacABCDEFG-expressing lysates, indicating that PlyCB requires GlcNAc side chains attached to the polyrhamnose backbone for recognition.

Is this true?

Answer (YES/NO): NO